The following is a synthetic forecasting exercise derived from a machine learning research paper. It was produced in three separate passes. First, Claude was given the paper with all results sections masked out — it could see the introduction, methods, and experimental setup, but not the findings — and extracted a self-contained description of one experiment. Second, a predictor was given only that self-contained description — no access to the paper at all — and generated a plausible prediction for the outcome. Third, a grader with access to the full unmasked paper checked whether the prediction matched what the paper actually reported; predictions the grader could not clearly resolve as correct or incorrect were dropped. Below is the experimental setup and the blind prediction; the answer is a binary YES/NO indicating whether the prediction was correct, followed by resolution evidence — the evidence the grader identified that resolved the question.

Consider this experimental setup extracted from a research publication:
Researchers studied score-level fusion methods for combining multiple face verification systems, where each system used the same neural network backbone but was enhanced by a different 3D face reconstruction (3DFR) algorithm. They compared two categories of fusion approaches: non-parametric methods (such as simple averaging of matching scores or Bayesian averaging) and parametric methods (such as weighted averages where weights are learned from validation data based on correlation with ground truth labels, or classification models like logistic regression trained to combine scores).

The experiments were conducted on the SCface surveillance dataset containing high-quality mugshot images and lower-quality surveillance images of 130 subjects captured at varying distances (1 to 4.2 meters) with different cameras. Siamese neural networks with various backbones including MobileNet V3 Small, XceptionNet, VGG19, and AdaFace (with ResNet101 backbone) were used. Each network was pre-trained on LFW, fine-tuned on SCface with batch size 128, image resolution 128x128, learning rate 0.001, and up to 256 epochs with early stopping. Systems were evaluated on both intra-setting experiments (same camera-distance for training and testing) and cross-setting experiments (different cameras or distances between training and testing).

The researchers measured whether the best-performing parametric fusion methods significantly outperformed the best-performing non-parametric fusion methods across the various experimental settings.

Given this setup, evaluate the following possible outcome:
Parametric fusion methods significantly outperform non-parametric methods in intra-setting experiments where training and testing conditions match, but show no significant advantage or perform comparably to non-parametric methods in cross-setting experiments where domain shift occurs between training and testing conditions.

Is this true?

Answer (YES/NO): NO